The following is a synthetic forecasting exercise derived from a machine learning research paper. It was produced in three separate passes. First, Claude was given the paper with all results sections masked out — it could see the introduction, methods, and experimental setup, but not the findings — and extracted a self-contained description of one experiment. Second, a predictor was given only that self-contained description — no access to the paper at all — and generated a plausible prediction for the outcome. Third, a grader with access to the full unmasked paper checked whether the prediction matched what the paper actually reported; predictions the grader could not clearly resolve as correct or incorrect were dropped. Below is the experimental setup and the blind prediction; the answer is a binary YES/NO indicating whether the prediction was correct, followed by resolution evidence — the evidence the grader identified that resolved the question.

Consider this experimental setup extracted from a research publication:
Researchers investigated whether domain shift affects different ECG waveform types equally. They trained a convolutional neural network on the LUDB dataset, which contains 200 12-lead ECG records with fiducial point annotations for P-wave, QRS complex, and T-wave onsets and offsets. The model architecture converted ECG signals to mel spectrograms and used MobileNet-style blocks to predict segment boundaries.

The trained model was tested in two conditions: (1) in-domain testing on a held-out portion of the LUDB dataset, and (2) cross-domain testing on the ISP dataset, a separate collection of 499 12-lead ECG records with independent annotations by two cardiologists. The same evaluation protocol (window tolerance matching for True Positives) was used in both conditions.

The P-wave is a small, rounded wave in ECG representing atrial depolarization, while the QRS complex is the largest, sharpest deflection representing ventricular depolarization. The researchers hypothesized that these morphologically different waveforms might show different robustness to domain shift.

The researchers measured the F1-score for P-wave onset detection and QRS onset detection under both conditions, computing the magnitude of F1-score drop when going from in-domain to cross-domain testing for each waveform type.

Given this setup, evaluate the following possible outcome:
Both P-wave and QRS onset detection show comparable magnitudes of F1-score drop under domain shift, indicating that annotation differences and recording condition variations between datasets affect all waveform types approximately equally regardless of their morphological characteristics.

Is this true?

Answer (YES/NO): NO